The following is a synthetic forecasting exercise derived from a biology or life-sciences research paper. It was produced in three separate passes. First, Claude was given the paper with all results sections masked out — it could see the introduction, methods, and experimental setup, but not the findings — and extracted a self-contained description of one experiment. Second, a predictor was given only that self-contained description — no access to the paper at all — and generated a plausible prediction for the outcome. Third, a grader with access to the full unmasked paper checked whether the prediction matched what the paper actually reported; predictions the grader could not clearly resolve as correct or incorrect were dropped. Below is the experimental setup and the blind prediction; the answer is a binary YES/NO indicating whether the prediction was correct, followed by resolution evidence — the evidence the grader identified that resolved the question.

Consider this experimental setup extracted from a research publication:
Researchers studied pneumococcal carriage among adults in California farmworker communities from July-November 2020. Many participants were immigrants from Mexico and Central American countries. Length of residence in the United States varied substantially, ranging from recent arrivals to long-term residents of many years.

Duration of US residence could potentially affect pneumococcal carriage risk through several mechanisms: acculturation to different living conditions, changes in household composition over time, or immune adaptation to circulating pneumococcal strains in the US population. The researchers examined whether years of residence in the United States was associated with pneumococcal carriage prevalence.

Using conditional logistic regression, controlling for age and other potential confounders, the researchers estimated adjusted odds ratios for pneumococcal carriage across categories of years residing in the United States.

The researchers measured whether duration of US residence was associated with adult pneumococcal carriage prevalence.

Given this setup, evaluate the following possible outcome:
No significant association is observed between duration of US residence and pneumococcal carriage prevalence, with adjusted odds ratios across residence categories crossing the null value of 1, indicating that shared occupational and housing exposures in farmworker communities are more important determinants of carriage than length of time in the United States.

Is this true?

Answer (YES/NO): NO